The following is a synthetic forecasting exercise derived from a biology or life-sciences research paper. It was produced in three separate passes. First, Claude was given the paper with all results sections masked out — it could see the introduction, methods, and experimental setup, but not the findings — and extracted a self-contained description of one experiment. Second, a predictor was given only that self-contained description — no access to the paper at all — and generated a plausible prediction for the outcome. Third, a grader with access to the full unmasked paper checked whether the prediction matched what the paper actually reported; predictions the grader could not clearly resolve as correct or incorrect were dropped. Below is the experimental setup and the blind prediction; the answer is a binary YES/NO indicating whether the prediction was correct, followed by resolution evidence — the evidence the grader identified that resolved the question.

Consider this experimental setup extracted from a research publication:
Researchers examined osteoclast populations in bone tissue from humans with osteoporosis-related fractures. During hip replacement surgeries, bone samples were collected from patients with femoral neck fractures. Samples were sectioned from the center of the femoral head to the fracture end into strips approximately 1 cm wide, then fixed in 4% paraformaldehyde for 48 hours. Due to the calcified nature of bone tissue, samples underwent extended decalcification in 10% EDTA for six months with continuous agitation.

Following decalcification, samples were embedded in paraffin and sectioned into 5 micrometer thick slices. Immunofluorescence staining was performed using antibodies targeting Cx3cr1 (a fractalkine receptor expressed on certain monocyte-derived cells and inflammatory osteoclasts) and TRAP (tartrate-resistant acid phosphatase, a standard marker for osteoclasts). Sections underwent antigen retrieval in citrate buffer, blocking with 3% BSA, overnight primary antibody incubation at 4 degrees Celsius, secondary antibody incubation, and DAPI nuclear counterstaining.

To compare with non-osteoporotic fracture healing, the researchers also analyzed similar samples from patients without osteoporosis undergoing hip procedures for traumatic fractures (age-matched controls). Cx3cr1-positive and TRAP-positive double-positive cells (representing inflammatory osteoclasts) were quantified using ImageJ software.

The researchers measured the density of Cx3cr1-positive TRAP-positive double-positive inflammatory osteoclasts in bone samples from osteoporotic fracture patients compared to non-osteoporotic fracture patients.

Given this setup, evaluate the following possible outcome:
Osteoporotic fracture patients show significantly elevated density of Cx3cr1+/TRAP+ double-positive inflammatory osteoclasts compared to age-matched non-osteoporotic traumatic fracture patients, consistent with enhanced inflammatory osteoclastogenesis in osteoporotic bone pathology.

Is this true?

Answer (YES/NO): YES